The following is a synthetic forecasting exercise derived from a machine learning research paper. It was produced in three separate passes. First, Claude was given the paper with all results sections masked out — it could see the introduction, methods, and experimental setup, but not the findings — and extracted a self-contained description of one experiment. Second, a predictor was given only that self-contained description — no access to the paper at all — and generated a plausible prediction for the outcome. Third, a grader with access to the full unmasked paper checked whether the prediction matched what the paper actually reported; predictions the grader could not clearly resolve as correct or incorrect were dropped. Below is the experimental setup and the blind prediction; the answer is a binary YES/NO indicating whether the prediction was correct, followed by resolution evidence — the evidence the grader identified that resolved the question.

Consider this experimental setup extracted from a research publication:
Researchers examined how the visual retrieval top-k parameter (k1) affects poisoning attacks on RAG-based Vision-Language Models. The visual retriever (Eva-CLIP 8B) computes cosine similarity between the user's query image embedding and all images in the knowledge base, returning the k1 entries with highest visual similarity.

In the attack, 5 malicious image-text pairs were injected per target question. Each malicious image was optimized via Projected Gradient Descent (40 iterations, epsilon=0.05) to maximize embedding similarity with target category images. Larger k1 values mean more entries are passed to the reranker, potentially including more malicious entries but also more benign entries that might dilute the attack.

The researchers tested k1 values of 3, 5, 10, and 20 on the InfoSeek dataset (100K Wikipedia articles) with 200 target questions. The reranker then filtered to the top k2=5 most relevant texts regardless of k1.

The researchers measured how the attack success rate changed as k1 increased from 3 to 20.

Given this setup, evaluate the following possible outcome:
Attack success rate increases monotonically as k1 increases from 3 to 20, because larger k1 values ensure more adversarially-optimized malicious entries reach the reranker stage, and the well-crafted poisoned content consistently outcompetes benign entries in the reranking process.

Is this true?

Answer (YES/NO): NO